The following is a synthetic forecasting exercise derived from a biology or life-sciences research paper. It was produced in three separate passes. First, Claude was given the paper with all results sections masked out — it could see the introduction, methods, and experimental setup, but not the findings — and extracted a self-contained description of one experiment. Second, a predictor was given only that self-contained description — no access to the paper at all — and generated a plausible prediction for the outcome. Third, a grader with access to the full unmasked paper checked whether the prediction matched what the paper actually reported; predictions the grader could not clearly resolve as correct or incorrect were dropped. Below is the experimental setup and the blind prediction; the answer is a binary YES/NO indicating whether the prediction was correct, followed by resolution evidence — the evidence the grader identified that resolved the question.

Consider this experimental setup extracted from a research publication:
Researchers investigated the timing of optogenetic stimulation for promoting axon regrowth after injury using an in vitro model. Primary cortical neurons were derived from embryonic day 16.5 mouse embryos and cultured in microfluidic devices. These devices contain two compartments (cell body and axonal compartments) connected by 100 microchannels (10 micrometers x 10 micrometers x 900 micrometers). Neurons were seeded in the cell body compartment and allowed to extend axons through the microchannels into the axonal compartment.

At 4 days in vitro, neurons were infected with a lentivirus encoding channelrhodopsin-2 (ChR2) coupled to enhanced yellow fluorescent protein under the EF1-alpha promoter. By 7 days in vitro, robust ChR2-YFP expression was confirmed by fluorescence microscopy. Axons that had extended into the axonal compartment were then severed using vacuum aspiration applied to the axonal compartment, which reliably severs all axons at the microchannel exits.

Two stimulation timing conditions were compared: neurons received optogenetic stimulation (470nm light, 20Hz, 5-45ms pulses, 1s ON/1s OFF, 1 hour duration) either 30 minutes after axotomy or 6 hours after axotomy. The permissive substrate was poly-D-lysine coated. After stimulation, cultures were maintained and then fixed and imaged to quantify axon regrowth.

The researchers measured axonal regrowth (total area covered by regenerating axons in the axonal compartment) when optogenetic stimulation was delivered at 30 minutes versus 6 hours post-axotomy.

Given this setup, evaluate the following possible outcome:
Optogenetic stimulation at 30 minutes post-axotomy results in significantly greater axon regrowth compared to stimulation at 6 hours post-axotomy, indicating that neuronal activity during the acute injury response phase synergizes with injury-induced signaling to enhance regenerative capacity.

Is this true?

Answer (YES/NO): NO